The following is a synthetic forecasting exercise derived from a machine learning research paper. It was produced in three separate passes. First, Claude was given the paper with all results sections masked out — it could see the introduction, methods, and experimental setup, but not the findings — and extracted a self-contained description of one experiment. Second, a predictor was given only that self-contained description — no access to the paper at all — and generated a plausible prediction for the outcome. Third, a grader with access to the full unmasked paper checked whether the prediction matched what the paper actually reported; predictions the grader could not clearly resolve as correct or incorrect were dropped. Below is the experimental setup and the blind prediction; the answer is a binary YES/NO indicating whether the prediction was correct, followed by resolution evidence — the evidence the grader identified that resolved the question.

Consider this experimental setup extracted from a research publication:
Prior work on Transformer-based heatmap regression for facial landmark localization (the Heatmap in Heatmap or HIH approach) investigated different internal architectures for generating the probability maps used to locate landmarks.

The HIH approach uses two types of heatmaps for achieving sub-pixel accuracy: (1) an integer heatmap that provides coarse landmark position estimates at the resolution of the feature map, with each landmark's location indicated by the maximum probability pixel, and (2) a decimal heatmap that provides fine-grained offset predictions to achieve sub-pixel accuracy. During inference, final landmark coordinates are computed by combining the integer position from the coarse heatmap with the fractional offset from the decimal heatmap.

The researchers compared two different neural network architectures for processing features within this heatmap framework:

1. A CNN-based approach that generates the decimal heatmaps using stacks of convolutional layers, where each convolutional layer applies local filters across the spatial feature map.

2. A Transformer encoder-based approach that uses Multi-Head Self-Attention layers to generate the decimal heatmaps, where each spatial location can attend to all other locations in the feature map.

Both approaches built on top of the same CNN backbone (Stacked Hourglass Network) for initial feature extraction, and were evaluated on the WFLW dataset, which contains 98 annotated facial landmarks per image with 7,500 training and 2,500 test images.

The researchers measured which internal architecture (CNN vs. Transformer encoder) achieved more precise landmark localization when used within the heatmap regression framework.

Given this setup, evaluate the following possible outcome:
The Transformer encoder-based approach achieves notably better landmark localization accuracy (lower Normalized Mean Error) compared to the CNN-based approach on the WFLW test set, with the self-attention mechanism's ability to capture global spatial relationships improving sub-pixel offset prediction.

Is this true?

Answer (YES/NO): NO